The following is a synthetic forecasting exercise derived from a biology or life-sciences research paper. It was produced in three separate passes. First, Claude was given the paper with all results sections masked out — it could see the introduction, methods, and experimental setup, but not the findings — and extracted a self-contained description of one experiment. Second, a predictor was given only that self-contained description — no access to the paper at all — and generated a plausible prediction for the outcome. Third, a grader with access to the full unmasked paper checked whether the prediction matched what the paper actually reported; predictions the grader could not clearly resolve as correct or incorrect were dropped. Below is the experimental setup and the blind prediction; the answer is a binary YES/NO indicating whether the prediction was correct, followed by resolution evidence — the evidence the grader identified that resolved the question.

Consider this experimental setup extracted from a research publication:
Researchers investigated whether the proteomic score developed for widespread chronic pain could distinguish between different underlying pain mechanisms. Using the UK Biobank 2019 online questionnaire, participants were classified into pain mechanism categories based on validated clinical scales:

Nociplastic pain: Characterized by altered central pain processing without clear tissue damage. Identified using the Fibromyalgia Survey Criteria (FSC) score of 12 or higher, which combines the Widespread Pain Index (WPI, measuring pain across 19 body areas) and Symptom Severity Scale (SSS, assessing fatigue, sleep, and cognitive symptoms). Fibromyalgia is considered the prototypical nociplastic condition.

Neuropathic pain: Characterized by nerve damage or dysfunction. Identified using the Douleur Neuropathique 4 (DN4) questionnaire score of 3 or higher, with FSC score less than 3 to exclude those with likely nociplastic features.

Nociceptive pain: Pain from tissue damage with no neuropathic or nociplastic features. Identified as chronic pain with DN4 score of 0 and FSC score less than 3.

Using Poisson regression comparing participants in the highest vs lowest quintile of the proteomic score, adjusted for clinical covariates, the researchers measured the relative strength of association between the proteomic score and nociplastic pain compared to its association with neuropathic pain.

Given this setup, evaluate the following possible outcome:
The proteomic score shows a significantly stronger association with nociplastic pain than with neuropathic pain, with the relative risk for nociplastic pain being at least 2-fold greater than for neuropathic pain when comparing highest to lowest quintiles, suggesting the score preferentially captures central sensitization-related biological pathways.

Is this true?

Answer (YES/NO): YES